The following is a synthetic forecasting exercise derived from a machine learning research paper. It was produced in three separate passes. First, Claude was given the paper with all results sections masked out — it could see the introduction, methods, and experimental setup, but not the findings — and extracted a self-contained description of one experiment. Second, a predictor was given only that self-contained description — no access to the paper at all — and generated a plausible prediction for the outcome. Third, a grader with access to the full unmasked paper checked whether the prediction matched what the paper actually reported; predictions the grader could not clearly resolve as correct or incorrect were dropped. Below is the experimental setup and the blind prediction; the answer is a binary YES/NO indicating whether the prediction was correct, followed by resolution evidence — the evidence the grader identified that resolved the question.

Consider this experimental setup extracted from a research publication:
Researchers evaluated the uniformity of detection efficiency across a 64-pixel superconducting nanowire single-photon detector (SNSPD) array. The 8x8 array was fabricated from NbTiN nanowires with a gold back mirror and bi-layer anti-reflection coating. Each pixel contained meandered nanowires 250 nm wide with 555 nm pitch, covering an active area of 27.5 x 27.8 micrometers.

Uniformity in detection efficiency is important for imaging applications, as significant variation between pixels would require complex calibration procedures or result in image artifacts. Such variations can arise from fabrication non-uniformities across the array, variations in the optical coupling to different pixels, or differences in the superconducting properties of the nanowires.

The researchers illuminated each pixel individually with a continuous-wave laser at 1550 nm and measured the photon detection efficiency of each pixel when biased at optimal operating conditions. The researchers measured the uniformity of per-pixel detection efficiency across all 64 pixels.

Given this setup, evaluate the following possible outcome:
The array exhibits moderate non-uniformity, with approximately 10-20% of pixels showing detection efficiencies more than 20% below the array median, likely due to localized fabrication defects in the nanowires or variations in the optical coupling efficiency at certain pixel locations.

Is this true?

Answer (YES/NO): NO